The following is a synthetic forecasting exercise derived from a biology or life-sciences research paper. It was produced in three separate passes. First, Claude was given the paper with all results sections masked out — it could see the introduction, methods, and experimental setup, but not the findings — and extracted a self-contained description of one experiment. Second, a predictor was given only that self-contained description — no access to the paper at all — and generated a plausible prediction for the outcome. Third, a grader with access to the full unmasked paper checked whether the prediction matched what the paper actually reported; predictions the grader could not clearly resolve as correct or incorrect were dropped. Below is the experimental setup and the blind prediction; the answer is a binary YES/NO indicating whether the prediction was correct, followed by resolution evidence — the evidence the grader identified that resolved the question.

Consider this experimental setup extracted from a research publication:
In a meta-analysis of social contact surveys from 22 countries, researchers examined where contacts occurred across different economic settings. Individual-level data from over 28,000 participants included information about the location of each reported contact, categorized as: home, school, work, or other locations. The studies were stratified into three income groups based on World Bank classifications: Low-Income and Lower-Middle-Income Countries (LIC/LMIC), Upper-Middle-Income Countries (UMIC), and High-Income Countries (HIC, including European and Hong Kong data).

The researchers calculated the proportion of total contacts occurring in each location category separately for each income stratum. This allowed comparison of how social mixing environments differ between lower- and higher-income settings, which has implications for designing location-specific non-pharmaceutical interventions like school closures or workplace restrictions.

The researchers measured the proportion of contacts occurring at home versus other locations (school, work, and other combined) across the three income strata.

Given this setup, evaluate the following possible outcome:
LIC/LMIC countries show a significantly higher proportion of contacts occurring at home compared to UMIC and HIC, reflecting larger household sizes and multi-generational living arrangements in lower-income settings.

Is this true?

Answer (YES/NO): YES